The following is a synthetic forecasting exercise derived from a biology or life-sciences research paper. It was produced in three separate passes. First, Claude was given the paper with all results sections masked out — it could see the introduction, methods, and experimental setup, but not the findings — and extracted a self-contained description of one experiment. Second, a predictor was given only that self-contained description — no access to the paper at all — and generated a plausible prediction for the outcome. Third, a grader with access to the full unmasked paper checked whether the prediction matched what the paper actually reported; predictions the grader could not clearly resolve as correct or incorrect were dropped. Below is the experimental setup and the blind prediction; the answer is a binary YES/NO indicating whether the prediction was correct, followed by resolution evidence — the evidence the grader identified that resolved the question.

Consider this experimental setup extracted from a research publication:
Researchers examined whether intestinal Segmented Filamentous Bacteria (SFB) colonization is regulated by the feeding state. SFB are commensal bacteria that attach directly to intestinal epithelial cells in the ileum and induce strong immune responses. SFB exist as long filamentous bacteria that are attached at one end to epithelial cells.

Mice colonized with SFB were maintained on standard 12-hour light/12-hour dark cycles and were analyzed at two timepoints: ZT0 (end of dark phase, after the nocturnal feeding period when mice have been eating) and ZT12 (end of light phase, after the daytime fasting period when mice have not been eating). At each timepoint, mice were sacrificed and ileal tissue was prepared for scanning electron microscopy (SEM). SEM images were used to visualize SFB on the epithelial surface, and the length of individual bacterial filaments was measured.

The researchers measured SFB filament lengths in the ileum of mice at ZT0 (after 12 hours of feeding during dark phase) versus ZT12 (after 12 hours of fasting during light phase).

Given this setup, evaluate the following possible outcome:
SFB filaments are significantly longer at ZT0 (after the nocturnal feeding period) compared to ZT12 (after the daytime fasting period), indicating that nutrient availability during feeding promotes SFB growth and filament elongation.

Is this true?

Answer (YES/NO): YES